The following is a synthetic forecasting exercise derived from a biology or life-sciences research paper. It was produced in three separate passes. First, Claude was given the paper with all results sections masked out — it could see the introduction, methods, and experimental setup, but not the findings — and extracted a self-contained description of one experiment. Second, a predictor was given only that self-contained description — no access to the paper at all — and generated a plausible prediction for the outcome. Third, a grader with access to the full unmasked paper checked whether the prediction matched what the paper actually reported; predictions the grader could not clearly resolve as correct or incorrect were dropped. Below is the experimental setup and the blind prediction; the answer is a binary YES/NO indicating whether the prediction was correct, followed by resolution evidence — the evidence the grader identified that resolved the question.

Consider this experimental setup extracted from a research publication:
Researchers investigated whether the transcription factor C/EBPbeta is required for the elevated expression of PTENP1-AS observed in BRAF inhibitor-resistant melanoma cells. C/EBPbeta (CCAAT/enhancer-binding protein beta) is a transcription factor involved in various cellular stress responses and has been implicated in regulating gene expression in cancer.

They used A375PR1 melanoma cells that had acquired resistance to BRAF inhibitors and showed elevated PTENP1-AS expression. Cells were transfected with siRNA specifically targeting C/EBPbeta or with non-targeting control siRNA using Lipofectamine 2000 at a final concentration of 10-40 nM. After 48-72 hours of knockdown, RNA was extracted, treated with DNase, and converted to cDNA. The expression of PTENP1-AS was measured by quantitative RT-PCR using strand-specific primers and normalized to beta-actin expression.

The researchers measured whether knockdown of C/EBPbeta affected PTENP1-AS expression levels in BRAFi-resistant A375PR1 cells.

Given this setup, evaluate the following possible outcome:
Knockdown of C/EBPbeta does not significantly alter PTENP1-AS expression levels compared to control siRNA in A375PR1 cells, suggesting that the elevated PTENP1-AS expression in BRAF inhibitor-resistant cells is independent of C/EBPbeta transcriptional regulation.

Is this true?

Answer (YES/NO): NO